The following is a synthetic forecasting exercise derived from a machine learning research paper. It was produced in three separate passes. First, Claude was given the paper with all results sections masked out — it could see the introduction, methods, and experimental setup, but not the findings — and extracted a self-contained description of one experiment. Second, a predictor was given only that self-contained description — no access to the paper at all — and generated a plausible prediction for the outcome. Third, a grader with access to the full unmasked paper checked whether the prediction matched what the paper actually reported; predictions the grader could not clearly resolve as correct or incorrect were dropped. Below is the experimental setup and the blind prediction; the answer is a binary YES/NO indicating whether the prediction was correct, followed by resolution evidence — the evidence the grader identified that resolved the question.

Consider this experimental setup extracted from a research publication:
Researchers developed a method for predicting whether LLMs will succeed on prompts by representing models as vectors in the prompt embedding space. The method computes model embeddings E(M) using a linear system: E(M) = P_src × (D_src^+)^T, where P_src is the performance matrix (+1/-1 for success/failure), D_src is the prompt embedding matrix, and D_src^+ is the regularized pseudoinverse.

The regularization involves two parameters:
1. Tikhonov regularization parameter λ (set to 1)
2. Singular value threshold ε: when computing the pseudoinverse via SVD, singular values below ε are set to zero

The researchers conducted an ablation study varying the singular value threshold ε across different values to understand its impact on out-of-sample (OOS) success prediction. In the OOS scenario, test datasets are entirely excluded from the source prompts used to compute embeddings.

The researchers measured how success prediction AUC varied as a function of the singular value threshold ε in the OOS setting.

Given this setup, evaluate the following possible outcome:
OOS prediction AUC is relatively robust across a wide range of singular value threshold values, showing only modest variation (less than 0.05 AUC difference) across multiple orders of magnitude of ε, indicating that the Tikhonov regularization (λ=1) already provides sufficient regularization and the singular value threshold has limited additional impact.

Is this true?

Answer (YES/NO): NO